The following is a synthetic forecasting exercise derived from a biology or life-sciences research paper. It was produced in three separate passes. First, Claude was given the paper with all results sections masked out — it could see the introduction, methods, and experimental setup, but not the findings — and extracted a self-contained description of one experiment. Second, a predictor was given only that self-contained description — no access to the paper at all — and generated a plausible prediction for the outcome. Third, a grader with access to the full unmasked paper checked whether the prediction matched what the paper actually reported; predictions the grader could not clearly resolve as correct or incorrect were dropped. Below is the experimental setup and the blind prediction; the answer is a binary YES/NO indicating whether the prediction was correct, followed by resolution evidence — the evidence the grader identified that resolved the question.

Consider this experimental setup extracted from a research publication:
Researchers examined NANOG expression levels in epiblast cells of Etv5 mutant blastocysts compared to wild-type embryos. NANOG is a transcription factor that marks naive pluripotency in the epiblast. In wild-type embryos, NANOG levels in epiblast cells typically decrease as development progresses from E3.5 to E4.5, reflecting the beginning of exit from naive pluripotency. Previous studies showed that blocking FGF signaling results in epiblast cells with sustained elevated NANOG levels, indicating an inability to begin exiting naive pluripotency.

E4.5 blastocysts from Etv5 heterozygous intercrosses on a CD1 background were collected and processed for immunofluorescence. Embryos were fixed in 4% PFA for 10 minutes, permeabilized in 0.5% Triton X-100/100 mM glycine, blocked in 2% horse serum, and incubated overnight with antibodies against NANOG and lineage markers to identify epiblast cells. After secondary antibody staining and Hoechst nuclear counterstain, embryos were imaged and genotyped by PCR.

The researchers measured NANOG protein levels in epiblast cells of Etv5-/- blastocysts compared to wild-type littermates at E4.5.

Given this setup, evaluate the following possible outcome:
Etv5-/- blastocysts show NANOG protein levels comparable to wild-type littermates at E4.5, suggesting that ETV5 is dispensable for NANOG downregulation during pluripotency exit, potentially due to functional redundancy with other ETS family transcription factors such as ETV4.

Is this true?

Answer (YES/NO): NO